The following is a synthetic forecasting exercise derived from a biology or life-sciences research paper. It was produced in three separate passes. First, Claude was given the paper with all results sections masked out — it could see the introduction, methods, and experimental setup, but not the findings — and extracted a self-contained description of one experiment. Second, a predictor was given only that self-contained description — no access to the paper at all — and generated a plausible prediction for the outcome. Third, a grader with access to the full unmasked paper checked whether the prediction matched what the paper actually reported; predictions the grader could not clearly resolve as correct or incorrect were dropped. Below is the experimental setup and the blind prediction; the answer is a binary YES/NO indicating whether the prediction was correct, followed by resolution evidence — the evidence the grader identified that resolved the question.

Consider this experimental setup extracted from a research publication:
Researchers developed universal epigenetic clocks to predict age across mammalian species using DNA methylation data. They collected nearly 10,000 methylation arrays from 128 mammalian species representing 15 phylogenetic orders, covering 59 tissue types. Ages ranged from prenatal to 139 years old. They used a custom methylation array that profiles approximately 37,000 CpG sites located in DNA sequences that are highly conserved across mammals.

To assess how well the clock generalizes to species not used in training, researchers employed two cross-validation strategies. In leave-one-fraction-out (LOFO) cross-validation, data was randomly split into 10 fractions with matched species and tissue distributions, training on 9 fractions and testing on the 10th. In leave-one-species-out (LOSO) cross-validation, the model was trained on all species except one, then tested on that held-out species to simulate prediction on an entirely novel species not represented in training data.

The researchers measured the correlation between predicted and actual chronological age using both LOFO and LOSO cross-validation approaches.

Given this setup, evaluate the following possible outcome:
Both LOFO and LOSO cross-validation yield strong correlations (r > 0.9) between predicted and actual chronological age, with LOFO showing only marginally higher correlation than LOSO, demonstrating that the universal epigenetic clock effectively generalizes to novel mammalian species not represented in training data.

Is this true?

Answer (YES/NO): YES